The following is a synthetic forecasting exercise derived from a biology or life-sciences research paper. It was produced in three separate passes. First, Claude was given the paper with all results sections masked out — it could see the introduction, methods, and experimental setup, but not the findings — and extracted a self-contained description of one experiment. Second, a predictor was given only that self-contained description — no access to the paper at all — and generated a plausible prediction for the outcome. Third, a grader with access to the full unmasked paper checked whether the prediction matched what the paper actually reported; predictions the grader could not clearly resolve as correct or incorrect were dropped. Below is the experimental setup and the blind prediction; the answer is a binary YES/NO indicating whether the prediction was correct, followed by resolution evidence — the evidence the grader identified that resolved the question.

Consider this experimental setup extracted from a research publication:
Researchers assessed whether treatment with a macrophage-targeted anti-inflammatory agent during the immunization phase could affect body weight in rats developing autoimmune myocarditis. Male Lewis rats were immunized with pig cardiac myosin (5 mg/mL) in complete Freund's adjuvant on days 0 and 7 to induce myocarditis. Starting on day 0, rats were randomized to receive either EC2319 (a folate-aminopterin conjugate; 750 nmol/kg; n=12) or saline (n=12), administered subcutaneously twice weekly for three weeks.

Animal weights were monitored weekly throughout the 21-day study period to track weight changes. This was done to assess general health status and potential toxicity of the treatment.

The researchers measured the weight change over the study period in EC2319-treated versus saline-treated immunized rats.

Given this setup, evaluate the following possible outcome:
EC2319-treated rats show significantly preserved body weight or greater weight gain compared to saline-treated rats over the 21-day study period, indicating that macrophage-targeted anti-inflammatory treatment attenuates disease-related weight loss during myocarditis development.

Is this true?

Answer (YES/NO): YES